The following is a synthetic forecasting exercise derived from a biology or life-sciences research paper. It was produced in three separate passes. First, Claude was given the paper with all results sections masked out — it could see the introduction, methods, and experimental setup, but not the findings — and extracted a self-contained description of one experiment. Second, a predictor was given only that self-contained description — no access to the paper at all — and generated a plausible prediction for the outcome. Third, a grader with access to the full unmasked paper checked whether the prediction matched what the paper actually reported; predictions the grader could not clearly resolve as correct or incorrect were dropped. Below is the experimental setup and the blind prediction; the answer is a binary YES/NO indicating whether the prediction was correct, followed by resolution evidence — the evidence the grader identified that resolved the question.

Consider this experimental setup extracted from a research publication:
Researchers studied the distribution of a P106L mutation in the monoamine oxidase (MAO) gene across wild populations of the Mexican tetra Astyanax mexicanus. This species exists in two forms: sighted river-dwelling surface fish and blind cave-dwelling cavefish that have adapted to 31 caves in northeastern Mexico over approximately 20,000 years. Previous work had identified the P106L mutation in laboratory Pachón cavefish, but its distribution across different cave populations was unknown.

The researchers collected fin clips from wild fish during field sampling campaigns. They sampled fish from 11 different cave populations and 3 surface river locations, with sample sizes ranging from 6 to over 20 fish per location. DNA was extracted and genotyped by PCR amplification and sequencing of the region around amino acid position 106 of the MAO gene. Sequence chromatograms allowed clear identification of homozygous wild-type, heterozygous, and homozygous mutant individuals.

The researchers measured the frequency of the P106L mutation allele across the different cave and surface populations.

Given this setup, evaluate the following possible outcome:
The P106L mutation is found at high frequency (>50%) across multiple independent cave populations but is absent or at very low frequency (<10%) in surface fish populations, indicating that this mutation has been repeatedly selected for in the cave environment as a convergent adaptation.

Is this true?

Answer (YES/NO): NO